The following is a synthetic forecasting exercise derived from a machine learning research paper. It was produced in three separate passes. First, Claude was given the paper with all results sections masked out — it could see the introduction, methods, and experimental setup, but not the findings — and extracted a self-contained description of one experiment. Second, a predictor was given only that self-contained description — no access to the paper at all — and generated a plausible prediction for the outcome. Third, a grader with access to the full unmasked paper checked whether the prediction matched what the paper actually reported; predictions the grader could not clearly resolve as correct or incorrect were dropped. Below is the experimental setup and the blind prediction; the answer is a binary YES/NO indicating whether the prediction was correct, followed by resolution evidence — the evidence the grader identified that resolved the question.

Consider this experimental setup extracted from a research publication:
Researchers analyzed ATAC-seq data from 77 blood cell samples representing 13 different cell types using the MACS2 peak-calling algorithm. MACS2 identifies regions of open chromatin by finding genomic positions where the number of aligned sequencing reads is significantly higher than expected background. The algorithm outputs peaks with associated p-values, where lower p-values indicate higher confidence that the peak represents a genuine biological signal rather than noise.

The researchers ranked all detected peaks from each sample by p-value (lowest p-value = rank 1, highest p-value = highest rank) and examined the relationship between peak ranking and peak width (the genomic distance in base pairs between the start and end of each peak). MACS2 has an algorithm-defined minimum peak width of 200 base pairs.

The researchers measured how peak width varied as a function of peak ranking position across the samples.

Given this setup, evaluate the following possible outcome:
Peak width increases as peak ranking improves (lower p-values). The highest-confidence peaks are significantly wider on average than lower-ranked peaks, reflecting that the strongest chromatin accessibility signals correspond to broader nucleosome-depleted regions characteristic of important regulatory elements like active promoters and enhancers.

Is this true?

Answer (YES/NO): YES